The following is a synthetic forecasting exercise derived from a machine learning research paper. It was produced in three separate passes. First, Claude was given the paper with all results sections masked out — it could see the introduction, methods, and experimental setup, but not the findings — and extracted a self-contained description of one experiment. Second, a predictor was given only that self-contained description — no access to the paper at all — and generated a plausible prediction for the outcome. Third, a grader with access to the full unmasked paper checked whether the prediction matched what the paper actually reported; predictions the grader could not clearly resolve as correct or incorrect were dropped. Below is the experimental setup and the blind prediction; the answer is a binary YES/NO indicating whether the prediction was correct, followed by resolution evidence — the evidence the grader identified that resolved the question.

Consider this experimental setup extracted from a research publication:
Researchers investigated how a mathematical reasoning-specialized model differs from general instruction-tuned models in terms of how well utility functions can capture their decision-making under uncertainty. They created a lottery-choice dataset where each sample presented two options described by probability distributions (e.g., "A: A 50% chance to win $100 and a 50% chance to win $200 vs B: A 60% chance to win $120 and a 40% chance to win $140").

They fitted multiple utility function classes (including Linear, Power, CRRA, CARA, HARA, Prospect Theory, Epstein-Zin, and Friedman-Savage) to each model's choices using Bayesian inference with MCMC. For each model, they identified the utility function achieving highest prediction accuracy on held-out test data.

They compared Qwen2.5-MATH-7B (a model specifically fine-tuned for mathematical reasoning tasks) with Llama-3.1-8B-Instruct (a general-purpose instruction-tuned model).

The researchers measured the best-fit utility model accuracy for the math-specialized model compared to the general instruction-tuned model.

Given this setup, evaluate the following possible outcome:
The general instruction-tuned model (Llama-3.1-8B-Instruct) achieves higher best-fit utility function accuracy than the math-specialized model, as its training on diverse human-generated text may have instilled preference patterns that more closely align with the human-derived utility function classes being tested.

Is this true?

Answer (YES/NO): YES